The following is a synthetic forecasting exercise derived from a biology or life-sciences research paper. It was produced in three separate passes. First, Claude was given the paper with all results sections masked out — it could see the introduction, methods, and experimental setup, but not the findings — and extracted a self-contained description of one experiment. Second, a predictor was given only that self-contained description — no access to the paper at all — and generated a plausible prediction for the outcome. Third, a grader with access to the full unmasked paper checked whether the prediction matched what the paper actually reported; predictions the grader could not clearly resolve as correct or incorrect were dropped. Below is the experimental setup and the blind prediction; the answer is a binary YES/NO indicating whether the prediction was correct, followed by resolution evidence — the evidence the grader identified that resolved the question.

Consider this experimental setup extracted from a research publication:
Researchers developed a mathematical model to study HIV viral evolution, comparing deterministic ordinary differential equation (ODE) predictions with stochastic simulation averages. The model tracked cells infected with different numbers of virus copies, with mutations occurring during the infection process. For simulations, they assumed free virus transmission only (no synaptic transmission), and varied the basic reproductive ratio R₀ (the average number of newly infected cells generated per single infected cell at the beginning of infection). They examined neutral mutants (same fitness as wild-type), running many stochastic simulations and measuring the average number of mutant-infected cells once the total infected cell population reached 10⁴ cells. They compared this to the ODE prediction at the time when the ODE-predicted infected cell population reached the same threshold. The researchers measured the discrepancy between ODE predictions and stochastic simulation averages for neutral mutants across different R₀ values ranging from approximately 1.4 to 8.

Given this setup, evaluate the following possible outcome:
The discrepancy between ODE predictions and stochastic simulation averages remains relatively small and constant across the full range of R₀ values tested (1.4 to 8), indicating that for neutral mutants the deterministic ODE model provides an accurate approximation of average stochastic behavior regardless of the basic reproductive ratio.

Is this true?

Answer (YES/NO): NO